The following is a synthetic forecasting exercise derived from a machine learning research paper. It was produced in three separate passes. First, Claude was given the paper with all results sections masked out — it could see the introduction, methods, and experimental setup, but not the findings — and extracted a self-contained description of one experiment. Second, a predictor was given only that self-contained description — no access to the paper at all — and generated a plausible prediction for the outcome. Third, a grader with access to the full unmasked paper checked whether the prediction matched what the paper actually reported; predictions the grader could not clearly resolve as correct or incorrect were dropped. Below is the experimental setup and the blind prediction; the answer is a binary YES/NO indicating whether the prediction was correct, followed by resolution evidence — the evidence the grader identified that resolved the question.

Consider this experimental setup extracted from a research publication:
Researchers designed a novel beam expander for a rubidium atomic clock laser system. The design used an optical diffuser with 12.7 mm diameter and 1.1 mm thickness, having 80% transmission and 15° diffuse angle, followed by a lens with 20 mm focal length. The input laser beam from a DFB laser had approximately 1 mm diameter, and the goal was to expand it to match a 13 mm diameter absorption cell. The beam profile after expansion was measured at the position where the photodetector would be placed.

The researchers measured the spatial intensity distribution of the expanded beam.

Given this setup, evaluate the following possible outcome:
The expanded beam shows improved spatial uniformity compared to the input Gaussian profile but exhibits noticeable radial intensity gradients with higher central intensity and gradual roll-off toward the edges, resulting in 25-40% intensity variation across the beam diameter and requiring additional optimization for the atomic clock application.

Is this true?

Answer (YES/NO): NO